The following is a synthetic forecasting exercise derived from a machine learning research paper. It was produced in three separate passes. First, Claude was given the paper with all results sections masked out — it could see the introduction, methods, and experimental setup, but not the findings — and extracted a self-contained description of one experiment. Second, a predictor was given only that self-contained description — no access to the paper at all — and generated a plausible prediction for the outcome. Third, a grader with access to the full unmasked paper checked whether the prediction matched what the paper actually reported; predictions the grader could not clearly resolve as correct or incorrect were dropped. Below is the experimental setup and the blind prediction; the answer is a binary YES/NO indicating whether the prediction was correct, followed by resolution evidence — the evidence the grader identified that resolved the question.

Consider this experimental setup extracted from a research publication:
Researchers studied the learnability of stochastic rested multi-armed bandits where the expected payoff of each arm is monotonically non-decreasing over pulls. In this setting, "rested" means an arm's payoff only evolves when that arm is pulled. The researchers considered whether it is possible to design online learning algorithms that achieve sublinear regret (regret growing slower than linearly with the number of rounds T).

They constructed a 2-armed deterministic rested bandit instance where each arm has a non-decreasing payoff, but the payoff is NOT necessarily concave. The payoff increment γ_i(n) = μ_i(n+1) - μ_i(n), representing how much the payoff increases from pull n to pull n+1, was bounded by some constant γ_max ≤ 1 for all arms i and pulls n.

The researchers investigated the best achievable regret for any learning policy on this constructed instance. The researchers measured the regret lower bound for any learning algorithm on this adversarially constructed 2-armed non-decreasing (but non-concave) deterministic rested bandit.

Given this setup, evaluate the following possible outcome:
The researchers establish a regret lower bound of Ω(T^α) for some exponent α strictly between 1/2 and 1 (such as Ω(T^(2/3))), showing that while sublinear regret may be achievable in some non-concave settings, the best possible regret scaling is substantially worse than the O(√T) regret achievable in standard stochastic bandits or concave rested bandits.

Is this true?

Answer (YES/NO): NO